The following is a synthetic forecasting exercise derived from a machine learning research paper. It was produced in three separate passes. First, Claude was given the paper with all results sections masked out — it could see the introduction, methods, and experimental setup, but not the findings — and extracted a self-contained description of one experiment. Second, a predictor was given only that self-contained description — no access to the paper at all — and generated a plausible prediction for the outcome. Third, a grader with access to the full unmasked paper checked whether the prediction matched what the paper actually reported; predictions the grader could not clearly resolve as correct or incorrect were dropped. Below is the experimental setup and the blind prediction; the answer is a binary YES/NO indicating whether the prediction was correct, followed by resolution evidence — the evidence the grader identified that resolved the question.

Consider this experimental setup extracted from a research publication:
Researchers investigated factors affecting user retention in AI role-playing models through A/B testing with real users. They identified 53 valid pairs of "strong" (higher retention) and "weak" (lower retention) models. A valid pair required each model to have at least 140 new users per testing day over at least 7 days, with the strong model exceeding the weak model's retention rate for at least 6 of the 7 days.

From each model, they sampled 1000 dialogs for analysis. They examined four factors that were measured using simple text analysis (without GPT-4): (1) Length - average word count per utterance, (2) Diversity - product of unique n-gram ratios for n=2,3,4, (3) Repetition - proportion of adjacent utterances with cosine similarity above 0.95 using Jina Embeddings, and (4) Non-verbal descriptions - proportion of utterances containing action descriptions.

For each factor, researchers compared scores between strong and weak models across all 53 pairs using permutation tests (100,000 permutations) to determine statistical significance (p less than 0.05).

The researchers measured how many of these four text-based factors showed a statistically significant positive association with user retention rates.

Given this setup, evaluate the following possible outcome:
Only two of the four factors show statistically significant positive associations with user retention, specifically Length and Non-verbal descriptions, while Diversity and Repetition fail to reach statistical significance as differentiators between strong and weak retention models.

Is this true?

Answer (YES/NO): NO